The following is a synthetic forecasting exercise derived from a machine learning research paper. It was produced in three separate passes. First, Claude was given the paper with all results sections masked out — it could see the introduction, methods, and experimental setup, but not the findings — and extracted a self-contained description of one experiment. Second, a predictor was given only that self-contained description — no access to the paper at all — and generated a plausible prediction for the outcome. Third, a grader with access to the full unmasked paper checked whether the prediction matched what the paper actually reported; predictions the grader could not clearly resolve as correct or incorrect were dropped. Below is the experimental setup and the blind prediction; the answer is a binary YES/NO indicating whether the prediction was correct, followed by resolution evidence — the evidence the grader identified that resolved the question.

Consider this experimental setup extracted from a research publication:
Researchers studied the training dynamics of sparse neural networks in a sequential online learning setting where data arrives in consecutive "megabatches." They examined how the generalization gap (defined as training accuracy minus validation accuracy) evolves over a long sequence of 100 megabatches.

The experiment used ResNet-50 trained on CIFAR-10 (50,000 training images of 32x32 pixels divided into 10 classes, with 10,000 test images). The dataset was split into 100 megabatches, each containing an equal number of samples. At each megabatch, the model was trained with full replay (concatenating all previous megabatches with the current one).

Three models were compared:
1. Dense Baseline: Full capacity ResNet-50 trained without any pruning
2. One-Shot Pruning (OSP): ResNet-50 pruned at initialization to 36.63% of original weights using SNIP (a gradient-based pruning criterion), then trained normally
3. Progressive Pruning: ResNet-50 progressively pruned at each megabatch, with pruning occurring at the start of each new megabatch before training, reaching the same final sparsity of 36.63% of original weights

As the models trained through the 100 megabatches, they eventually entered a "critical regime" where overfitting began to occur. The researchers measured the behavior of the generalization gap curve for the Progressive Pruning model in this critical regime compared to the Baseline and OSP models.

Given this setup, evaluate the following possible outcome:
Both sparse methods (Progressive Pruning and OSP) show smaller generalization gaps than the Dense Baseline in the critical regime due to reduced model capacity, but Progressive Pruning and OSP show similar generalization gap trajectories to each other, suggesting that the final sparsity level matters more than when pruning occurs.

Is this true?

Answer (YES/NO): NO